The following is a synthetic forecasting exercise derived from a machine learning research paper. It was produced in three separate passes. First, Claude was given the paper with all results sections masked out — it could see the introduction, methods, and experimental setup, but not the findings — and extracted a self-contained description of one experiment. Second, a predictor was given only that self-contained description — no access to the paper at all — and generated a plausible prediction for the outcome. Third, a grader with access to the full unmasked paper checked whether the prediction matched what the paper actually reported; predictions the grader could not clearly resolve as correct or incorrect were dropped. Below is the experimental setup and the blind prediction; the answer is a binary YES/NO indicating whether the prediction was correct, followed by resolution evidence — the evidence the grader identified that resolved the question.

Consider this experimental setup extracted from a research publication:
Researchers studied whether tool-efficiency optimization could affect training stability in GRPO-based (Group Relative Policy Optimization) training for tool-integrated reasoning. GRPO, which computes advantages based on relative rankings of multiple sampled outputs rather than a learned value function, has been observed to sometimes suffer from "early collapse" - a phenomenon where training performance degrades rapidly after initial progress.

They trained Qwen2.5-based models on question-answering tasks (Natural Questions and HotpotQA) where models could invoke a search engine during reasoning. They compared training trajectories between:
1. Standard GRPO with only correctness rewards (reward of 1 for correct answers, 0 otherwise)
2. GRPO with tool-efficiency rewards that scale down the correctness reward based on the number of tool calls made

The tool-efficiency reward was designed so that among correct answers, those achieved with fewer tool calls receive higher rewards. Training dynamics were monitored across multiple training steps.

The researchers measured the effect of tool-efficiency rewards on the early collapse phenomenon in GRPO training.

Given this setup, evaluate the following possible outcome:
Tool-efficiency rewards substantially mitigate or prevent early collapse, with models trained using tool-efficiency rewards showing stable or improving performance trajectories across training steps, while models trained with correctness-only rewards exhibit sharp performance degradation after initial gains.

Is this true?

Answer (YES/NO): YES